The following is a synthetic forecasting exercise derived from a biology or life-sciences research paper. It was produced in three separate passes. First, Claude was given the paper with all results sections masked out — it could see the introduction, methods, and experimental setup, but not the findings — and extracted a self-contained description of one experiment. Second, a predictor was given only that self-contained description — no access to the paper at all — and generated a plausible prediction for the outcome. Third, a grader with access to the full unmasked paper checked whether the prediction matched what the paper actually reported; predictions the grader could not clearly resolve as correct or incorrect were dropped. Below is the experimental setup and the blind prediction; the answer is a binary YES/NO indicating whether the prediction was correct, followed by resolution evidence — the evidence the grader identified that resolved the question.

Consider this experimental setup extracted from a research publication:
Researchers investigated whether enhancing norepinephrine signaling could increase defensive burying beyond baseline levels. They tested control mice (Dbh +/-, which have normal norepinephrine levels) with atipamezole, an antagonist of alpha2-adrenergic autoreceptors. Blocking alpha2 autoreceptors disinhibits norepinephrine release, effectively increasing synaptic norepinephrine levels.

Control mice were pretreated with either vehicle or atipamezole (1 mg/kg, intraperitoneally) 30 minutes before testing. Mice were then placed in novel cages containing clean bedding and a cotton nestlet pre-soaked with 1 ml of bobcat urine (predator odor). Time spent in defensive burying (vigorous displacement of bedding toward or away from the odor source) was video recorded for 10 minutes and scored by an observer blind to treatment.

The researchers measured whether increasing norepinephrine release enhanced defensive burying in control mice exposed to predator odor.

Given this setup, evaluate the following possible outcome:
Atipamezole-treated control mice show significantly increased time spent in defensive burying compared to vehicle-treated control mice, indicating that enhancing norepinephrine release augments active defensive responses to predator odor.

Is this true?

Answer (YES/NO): NO